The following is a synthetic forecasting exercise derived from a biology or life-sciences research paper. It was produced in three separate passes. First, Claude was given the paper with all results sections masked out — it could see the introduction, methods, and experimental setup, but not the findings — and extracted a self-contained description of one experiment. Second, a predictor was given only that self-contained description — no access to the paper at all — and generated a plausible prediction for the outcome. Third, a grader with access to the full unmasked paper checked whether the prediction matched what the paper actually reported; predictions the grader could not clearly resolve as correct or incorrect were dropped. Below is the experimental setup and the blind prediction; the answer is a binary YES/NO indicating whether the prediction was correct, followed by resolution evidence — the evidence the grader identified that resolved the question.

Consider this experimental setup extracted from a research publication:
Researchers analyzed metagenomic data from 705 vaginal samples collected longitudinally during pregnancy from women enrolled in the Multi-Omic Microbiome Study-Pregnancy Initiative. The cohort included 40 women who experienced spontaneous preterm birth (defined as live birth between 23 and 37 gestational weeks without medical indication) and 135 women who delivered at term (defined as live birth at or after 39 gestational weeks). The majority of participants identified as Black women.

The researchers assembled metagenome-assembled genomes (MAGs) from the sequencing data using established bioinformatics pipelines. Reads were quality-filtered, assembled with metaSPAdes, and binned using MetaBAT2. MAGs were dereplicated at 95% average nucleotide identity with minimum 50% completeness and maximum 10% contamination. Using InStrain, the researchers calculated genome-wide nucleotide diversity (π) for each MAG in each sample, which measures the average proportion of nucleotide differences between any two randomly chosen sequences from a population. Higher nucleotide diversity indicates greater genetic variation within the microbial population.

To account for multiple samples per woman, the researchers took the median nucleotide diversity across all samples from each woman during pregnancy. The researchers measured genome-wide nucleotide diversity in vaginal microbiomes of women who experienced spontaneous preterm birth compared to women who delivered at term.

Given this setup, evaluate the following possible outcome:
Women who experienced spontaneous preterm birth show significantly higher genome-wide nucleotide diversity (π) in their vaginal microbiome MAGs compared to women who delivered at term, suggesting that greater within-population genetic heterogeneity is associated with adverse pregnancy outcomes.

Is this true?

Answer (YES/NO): YES